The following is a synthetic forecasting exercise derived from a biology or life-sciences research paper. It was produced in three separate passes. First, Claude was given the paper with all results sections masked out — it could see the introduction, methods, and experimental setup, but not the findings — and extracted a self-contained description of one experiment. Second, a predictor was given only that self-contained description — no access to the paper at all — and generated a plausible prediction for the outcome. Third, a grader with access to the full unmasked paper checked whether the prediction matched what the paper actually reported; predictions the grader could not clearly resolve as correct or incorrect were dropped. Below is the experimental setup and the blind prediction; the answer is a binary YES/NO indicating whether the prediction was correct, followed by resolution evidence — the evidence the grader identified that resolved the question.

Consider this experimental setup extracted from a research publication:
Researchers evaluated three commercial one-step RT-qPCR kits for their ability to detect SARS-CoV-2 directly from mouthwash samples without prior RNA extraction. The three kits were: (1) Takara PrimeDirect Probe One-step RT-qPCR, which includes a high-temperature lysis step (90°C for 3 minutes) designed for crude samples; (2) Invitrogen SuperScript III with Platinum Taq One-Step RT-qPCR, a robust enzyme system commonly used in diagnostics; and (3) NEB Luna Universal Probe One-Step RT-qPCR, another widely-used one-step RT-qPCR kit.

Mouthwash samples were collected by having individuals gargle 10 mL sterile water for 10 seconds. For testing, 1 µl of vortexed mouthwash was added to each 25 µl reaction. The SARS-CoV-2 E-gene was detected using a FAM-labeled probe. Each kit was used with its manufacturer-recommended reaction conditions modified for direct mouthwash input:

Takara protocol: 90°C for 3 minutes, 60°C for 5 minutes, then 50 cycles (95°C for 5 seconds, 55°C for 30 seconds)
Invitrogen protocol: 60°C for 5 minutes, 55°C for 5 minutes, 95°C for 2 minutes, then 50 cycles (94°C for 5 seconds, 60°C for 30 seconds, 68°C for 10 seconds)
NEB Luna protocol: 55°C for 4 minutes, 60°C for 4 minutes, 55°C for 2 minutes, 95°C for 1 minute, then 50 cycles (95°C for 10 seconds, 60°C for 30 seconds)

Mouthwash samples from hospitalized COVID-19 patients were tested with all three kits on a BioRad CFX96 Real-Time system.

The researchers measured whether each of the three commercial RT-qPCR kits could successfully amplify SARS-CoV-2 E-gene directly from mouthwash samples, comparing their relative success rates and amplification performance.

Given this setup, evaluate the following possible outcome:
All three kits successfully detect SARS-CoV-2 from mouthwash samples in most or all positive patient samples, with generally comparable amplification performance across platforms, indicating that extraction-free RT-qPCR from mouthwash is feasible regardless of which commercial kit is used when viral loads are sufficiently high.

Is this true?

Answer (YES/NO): NO